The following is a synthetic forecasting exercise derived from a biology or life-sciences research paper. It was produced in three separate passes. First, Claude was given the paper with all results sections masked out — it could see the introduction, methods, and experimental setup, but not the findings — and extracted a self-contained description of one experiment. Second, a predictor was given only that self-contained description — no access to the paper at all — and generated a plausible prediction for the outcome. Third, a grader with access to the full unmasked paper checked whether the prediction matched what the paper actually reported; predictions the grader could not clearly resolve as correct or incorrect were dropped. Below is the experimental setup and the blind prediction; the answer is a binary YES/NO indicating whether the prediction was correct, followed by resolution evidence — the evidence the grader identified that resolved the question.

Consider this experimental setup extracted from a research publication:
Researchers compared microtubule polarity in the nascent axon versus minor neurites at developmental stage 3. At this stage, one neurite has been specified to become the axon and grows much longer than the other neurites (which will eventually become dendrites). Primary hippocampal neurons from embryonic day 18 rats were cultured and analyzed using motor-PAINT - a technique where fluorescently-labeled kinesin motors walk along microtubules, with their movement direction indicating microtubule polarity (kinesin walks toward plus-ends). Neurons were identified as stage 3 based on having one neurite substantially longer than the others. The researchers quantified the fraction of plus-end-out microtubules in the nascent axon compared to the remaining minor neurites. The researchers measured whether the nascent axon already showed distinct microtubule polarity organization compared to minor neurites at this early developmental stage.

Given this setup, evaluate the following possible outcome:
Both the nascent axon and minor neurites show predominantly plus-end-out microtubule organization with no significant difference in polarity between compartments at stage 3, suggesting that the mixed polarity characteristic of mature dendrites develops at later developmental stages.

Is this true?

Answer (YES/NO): NO